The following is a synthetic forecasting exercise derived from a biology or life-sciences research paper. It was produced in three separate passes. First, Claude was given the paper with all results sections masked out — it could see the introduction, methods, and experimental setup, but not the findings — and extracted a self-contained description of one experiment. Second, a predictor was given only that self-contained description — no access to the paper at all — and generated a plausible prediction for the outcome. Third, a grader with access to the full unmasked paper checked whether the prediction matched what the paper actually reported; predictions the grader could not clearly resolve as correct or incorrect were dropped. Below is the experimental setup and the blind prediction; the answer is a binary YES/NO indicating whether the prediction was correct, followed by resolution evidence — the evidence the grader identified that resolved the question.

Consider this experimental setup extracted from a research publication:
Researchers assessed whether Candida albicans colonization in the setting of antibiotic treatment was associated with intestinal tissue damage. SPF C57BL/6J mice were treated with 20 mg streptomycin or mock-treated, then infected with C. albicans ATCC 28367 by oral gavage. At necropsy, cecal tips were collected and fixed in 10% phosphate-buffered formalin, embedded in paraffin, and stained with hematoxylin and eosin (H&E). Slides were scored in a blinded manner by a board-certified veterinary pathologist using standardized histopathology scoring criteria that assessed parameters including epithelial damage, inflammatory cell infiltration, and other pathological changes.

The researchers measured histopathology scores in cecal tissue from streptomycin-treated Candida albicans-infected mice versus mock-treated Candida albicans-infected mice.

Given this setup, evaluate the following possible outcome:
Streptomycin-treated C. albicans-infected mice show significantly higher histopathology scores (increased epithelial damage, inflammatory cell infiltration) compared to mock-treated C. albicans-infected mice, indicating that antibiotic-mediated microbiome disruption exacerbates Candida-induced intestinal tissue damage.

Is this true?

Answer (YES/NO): NO